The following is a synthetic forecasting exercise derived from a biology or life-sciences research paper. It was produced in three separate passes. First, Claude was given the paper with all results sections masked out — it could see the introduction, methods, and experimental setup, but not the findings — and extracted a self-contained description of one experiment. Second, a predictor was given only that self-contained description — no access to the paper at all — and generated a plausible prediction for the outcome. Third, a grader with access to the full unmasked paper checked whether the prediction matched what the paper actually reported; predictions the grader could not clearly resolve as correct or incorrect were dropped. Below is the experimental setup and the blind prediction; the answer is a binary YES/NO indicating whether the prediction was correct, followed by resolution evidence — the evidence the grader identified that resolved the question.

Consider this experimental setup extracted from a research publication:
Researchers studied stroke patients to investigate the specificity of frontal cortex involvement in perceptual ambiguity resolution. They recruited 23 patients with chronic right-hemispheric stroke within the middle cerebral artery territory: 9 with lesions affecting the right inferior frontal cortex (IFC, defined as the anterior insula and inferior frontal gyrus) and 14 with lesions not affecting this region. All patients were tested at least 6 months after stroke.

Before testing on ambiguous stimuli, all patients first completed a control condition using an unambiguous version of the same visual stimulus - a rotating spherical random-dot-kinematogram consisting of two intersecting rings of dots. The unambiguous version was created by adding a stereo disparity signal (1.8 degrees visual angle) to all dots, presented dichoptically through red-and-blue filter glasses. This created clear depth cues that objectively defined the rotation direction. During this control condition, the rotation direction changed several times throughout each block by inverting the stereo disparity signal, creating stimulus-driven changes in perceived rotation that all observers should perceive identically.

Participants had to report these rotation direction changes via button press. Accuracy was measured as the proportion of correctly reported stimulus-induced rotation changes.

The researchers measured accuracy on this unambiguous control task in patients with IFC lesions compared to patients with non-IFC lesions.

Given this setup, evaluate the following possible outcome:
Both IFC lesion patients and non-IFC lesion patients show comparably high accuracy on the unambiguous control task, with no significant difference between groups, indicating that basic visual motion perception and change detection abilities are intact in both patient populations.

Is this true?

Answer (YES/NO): YES